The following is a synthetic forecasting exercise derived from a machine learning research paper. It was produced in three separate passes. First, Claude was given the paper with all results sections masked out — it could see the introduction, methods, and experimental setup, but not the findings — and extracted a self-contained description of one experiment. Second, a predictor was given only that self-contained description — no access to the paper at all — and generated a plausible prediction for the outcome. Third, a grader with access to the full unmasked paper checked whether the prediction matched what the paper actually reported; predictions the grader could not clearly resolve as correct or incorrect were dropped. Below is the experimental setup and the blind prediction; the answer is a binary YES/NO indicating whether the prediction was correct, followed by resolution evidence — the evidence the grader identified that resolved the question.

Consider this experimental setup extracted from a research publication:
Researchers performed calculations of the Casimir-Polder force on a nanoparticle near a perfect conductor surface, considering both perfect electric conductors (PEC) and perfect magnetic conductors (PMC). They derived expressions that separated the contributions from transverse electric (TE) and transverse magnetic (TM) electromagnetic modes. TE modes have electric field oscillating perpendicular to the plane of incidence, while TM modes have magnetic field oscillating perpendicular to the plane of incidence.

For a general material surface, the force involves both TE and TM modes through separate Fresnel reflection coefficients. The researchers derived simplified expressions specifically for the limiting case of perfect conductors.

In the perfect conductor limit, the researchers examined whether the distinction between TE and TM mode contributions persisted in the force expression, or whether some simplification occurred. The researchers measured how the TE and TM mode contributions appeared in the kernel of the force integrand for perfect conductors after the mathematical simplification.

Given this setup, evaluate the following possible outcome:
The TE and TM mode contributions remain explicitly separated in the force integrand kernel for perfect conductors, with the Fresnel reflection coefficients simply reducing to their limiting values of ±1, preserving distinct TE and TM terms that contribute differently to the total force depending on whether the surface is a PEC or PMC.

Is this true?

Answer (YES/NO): NO